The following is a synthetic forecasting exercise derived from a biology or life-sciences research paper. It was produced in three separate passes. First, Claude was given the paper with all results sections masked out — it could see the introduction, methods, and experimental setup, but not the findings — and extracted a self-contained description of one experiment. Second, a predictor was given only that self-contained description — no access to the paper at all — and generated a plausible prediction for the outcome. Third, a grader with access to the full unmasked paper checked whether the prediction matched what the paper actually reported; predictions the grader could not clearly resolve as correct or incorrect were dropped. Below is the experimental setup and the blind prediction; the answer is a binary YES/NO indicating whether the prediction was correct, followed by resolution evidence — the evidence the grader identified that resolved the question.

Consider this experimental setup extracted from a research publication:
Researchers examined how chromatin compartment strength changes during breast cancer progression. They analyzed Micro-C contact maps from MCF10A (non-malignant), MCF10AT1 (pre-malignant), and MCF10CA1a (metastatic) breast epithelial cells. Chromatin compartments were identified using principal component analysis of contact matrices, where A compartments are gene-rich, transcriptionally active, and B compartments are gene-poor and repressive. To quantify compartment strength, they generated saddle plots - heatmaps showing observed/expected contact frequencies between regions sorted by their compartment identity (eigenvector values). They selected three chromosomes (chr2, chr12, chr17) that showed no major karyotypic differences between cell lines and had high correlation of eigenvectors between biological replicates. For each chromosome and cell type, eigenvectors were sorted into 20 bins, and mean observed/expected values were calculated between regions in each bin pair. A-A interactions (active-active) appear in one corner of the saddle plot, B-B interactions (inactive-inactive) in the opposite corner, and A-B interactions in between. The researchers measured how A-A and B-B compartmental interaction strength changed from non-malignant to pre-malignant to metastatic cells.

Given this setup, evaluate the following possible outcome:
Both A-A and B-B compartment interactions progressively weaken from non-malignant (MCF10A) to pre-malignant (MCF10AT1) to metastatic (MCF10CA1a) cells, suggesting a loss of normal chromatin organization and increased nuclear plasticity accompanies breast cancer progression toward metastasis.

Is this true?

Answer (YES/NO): NO